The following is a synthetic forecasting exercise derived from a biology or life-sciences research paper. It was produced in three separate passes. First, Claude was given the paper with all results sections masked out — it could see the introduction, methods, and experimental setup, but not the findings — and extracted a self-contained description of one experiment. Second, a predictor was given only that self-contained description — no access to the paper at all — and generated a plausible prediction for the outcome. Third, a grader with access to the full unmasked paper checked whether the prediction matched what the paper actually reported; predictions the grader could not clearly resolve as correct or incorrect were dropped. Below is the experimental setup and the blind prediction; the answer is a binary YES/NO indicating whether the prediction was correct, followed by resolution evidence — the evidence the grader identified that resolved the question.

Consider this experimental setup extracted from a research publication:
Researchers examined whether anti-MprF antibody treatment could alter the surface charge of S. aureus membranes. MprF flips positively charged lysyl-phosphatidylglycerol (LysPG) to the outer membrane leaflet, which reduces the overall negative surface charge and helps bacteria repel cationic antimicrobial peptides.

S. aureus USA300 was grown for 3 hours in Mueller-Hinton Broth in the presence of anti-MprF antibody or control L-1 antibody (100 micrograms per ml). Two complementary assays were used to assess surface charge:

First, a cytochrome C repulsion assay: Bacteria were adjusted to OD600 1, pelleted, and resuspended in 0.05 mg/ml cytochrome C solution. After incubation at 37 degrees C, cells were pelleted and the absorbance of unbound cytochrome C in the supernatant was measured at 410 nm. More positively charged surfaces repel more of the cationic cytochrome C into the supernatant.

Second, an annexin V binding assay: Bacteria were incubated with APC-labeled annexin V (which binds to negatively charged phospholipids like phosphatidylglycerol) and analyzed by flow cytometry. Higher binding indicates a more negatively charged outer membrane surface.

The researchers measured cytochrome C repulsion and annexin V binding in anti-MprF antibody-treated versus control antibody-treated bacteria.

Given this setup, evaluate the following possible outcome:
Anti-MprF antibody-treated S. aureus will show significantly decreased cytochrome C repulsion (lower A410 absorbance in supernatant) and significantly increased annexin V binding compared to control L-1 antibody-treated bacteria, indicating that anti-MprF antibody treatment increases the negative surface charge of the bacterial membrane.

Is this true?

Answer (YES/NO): YES